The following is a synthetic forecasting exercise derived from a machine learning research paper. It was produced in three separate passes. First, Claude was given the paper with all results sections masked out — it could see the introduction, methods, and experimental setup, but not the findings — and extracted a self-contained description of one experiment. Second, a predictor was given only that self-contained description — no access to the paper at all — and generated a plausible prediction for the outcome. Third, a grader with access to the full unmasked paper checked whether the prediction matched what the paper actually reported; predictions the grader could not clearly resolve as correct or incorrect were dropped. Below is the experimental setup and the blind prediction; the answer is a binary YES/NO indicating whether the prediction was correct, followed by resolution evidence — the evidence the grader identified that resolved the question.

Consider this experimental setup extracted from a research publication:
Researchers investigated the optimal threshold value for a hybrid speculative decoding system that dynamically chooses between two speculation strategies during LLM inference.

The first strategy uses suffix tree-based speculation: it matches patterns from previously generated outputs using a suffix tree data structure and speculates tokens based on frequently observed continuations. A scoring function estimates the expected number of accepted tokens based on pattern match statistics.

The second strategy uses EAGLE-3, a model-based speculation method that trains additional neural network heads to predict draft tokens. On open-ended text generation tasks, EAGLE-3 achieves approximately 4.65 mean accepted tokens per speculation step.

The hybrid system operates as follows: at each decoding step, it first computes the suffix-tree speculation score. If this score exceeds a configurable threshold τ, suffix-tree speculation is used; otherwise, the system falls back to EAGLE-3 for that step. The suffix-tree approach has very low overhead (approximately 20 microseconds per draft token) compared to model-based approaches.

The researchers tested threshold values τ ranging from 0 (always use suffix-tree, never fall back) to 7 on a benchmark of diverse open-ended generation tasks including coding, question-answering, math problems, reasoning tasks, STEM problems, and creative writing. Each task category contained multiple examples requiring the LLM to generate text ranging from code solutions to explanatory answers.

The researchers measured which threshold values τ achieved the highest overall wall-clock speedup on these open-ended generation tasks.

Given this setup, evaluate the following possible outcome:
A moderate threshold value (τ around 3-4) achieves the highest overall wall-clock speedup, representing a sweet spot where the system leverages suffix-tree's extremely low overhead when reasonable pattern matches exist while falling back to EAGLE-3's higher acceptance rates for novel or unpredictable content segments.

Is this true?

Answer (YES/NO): NO